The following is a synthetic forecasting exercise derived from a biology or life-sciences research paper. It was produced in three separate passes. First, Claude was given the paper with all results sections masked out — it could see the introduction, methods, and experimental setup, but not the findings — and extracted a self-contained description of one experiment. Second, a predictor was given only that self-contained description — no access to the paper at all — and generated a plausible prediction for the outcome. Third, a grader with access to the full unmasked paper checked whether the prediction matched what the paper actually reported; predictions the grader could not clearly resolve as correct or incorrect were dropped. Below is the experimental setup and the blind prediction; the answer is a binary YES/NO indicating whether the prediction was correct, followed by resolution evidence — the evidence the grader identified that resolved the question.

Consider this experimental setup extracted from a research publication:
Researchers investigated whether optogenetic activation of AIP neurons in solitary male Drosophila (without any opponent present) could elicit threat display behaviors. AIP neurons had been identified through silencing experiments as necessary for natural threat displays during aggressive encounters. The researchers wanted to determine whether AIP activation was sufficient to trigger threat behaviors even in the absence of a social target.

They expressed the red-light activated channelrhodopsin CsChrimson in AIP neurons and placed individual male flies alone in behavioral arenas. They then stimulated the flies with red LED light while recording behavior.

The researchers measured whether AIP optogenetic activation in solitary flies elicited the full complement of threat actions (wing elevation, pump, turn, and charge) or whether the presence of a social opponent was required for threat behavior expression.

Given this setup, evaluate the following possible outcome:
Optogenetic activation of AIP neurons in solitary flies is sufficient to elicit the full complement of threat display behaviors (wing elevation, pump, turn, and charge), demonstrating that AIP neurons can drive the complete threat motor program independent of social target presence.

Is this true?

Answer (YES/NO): YES